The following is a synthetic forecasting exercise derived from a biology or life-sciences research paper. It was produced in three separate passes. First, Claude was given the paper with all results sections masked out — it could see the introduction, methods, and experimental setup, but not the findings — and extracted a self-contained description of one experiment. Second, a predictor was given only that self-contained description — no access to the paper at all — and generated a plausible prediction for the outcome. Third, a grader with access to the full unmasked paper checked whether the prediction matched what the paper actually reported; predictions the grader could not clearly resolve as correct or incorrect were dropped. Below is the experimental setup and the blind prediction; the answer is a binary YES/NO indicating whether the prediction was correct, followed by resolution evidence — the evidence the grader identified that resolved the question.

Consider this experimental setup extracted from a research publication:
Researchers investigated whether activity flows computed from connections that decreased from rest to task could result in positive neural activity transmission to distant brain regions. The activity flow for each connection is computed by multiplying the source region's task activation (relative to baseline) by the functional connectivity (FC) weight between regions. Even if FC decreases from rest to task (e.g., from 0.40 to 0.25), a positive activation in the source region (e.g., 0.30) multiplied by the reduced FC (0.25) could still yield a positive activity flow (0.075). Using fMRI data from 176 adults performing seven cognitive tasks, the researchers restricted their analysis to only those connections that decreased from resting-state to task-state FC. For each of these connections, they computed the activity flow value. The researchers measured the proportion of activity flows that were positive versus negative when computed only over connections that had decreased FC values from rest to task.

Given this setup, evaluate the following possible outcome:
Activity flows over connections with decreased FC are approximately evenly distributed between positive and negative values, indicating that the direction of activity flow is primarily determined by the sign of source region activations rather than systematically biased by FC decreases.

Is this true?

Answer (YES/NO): YES